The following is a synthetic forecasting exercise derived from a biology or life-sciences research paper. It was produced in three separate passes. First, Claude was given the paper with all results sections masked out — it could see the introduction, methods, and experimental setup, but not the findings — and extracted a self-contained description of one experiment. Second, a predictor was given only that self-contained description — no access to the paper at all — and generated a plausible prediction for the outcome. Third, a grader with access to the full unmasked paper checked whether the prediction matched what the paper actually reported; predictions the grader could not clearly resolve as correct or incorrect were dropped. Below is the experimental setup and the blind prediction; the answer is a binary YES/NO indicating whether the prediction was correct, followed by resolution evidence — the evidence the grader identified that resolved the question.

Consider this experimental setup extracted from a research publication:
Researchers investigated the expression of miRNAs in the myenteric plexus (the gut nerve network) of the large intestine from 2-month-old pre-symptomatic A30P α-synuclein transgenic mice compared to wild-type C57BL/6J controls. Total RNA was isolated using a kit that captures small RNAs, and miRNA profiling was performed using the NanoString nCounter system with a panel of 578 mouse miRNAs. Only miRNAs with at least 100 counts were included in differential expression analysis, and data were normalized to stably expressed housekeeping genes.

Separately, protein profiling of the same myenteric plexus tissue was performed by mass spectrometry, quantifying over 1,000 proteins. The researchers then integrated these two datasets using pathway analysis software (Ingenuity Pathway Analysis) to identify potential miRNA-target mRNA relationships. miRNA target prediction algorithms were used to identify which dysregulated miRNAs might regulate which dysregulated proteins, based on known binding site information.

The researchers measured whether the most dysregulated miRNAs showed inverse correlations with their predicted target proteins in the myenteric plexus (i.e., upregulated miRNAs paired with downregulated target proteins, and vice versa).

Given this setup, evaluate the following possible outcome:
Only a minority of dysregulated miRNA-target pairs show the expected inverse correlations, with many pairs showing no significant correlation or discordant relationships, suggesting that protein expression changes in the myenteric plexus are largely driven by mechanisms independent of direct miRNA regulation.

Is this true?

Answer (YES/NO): NO